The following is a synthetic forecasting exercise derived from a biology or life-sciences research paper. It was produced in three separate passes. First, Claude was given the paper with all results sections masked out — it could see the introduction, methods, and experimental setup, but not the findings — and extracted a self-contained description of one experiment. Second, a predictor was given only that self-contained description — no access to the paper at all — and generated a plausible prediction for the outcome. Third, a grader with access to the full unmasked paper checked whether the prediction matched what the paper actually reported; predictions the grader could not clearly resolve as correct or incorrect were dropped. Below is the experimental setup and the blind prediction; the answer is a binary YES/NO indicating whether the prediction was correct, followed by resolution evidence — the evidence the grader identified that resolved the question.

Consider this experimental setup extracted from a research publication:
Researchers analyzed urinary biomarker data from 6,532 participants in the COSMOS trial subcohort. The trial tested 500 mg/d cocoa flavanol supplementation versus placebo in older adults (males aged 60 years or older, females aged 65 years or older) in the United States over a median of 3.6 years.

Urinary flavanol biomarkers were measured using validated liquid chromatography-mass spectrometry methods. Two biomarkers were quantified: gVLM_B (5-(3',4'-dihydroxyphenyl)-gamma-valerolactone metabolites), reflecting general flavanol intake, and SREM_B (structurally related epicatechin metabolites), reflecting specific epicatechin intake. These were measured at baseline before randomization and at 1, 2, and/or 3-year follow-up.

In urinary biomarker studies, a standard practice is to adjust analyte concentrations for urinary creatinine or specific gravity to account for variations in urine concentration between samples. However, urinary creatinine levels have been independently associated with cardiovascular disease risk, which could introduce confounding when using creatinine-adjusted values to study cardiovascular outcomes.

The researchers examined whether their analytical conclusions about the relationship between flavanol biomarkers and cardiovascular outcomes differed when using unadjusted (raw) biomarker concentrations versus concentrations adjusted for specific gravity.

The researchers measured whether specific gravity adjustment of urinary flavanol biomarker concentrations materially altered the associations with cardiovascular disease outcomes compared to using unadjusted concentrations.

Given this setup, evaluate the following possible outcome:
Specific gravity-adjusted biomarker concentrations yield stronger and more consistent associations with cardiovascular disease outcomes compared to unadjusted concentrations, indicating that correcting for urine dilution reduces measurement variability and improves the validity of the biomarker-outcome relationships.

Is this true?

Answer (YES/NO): NO